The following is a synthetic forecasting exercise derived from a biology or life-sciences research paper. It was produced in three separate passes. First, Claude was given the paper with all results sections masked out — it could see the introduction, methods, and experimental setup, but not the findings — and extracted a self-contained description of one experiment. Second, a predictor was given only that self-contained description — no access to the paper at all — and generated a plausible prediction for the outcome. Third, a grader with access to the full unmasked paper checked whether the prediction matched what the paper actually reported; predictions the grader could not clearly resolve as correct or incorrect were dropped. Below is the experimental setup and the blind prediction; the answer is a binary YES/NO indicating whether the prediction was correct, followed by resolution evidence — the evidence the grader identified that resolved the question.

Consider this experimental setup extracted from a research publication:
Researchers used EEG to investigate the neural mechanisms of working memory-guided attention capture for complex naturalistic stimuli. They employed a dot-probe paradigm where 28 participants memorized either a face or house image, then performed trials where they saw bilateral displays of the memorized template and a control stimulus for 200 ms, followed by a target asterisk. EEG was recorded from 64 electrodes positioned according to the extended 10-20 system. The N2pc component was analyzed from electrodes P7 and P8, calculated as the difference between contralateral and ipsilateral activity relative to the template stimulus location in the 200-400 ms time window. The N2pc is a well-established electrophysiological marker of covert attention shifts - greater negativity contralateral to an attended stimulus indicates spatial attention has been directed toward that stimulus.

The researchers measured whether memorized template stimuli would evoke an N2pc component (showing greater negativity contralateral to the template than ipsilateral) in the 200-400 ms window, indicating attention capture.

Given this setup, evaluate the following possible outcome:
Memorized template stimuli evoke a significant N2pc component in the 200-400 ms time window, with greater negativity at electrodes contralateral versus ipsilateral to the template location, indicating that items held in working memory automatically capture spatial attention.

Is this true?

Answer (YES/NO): NO